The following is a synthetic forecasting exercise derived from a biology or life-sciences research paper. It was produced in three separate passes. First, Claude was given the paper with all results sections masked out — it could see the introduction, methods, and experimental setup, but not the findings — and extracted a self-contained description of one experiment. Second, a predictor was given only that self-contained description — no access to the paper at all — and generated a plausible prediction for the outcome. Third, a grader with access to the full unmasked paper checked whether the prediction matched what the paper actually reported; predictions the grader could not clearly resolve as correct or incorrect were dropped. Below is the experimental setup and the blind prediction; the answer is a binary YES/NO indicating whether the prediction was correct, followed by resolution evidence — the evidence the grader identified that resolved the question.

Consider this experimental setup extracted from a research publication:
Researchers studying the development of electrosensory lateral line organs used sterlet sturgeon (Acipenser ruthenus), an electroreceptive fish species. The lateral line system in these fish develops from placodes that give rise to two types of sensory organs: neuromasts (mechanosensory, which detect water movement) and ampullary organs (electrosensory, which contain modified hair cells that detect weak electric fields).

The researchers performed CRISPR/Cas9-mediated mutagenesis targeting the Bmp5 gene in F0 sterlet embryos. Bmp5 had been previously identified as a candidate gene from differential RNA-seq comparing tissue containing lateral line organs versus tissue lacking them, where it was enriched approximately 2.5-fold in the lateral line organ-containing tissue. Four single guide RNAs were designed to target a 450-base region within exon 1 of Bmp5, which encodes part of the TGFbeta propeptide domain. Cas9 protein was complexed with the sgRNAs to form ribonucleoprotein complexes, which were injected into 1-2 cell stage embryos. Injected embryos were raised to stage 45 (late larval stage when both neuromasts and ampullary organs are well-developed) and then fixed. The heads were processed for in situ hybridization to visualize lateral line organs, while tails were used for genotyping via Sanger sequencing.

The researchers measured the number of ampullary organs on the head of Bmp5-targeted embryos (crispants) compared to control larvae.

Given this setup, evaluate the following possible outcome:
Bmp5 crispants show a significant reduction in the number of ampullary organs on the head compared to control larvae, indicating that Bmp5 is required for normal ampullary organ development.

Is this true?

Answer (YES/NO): YES